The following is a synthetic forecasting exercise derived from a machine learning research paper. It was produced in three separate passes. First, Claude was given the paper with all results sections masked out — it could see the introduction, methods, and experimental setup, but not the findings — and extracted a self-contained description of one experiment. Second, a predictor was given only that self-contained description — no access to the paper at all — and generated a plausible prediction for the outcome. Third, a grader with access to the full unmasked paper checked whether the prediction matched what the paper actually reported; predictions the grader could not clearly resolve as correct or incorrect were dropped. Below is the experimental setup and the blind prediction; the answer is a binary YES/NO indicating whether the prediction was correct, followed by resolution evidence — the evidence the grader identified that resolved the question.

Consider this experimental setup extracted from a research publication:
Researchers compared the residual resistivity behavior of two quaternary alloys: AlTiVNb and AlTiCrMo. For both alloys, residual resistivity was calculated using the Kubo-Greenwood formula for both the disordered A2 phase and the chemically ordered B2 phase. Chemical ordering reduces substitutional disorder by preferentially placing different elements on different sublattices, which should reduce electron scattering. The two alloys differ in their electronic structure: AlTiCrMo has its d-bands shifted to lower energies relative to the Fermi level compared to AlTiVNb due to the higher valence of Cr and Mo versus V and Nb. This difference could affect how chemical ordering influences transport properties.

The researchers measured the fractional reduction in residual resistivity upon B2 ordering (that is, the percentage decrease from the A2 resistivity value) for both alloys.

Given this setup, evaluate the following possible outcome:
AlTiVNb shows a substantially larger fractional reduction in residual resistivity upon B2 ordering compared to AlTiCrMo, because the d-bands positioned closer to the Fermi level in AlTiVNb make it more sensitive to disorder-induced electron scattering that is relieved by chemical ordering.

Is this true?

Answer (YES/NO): NO